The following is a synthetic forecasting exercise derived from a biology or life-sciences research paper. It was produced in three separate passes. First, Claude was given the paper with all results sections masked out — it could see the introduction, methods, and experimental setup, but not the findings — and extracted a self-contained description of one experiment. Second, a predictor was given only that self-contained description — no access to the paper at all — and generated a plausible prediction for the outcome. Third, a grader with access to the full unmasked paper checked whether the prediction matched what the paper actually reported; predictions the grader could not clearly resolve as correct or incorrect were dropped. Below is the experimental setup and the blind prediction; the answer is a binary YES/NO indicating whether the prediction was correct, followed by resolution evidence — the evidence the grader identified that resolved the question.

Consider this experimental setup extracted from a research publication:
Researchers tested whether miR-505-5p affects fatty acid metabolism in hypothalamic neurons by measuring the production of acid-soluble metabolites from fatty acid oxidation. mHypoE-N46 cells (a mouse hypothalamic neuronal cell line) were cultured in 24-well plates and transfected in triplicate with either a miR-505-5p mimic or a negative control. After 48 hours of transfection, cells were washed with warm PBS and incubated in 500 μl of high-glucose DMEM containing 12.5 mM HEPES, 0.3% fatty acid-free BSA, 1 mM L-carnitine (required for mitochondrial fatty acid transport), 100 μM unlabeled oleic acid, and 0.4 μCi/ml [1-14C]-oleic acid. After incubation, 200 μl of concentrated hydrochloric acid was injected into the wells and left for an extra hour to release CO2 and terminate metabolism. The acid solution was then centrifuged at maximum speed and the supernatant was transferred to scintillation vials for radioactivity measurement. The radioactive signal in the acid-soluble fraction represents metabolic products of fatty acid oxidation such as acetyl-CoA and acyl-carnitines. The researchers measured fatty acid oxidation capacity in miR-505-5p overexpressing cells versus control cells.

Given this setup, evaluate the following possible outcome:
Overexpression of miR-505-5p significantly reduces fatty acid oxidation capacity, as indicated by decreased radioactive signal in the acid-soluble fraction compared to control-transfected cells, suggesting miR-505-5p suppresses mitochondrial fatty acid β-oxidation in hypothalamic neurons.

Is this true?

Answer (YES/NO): YES